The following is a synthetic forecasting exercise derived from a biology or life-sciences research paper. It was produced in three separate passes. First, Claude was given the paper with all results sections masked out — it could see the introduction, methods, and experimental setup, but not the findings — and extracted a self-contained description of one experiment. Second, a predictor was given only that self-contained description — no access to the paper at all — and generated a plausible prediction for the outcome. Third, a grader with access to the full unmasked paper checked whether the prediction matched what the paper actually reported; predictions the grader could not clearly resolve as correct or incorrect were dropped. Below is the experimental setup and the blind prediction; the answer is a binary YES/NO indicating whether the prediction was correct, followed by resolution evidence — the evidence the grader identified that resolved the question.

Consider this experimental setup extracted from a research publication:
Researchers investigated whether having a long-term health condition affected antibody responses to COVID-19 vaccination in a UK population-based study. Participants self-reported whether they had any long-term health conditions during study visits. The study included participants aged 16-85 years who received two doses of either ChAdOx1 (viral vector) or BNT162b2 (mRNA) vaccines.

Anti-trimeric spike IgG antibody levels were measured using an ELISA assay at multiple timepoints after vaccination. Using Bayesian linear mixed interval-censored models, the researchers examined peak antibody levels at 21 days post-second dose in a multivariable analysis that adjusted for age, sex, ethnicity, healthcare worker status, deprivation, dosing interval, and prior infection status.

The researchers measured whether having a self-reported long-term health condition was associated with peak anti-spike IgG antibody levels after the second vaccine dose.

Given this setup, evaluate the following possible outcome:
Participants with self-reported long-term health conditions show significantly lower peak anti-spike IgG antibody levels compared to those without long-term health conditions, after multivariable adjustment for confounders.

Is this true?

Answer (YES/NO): YES